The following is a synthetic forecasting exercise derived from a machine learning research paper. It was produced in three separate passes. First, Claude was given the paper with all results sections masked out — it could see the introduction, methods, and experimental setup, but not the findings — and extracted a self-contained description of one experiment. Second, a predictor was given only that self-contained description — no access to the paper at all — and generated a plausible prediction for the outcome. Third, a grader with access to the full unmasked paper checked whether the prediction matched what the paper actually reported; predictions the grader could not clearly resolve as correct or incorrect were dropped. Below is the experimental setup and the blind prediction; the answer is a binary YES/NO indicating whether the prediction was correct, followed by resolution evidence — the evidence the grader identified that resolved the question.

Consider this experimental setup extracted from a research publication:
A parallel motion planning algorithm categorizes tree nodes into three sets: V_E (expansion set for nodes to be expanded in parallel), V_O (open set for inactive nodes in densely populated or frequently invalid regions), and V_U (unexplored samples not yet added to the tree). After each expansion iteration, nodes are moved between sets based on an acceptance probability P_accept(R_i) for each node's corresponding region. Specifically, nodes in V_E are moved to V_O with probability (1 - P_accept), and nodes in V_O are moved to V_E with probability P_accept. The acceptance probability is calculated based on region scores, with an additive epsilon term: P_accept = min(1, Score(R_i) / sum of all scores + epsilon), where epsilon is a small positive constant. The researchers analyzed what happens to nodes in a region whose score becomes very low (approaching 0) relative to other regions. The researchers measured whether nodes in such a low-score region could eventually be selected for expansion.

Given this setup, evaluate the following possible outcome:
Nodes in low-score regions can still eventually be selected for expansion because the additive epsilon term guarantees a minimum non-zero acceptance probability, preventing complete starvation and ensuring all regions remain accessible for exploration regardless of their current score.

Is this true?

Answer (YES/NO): YES